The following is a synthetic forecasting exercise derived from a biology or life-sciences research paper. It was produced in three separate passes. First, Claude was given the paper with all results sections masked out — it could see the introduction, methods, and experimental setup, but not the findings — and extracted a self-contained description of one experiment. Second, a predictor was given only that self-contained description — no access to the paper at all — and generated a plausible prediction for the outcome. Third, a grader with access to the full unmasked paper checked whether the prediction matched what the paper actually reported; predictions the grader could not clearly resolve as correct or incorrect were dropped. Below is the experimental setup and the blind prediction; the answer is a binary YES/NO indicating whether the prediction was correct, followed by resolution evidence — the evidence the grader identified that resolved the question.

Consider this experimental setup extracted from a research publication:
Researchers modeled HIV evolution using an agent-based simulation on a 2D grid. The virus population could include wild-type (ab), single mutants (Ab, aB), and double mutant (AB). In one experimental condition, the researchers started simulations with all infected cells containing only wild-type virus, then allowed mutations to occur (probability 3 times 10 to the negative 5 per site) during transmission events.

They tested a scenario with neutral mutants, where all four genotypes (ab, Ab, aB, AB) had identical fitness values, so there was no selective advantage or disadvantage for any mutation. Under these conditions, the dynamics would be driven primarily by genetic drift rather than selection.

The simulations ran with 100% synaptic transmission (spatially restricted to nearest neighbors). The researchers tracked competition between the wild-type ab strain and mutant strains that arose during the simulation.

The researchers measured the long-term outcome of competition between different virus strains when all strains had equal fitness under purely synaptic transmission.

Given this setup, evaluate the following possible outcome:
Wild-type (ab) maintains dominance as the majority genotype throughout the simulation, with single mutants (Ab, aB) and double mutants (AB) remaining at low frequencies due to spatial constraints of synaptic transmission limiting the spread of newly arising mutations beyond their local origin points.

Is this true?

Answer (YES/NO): NO